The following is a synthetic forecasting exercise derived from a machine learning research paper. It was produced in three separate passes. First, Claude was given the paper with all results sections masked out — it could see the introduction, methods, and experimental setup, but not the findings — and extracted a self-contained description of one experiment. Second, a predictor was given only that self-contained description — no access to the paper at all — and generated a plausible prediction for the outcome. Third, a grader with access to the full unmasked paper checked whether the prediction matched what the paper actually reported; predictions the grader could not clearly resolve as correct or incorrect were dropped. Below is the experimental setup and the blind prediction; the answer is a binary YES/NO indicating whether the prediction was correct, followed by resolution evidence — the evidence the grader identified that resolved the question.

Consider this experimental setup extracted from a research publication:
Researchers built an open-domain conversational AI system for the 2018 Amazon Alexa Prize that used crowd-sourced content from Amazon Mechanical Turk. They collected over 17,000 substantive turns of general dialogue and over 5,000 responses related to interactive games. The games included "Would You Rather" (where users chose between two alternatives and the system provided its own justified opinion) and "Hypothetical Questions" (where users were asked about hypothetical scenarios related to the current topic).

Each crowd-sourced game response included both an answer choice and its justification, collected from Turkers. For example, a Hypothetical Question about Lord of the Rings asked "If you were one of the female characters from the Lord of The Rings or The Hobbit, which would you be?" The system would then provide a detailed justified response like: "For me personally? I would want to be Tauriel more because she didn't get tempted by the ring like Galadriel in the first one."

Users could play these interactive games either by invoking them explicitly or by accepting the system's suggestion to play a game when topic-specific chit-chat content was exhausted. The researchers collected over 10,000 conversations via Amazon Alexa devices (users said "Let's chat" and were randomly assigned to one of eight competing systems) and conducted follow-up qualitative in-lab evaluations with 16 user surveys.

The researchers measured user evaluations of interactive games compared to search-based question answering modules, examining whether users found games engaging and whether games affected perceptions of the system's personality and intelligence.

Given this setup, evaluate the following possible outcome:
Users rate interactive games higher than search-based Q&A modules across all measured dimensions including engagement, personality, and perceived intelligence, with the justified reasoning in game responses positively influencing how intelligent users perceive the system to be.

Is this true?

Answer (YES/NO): YES